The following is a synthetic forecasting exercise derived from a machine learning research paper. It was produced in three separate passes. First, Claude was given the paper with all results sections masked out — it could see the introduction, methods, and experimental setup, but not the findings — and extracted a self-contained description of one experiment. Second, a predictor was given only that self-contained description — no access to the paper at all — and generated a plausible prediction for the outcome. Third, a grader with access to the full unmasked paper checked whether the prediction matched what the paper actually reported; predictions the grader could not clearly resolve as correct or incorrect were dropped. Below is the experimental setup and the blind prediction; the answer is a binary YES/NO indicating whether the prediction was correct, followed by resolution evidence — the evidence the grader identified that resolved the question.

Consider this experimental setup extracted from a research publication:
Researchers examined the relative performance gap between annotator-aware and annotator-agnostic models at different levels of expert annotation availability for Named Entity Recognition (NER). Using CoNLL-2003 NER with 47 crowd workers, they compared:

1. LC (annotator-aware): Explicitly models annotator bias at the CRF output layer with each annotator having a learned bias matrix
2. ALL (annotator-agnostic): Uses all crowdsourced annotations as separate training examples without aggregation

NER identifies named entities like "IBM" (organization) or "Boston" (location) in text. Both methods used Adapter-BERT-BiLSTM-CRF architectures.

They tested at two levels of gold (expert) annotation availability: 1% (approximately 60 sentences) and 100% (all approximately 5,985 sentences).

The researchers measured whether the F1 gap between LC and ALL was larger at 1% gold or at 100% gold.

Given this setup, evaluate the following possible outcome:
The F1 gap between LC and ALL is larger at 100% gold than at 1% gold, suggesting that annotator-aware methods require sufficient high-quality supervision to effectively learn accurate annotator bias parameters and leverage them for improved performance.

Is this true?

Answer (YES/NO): YES